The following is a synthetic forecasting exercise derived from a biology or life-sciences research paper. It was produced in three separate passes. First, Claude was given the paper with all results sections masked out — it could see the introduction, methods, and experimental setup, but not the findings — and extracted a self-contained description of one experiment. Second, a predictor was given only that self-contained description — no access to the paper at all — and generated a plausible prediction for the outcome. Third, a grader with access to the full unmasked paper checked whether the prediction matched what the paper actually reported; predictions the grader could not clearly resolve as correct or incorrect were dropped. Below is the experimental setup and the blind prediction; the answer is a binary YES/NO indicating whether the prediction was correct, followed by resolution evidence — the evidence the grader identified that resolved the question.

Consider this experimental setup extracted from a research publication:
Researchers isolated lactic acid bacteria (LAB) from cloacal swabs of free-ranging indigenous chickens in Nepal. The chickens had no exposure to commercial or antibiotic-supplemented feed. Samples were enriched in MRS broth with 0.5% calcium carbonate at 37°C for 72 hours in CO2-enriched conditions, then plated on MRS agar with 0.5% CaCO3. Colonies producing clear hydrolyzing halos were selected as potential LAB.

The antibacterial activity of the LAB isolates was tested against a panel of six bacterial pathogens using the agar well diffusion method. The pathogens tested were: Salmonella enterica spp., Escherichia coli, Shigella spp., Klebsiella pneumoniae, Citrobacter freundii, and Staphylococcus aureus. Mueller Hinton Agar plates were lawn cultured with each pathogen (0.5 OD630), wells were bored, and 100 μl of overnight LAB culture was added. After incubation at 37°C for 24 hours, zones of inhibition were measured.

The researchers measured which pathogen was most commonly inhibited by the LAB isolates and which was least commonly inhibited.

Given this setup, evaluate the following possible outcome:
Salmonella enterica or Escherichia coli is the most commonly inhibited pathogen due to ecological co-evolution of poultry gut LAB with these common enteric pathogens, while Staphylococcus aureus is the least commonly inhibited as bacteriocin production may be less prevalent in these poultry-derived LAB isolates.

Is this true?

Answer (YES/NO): YES